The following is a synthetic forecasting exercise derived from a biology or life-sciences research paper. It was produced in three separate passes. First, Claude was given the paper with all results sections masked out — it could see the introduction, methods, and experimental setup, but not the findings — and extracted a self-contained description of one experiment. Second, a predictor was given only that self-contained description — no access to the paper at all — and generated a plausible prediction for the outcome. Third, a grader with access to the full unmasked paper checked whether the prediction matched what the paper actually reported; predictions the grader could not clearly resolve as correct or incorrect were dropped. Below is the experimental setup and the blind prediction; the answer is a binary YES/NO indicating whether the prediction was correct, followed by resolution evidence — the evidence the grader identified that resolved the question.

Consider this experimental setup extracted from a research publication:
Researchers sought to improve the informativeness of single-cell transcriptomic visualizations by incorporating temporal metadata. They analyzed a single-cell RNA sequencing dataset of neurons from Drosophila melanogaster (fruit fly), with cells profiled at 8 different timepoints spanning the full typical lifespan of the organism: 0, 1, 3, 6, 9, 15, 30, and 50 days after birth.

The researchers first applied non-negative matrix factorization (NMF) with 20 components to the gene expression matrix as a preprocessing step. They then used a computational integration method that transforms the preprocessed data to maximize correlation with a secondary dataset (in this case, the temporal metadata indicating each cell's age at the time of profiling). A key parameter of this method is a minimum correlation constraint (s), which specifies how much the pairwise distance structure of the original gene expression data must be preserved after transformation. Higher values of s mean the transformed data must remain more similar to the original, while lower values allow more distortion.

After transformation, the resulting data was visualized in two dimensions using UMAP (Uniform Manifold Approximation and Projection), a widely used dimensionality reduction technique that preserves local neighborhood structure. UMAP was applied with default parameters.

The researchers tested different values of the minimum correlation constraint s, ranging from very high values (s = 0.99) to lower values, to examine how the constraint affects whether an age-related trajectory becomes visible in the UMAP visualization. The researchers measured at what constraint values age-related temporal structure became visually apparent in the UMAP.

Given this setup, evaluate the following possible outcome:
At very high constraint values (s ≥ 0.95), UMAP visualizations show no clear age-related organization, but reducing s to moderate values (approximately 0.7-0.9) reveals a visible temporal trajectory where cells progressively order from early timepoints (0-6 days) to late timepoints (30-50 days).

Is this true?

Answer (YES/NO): NO